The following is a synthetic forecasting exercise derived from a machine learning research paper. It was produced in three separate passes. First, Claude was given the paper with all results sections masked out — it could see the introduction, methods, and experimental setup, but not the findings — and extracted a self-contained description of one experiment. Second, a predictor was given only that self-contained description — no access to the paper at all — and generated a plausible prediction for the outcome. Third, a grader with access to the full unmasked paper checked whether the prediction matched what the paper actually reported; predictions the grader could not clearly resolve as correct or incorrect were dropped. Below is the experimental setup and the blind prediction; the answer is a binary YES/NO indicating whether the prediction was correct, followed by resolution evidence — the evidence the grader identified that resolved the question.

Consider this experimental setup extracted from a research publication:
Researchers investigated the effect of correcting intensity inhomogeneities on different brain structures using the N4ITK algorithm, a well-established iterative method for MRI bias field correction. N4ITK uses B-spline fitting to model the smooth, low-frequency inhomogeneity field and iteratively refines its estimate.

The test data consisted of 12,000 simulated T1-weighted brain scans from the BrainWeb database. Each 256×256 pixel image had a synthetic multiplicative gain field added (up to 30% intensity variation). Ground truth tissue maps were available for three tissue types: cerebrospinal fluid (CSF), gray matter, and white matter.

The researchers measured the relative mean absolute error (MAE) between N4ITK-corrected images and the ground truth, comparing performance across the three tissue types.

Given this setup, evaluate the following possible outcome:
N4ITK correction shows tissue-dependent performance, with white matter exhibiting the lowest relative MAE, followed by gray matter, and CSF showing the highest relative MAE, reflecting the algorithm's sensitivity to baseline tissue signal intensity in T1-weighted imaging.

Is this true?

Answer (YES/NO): YES